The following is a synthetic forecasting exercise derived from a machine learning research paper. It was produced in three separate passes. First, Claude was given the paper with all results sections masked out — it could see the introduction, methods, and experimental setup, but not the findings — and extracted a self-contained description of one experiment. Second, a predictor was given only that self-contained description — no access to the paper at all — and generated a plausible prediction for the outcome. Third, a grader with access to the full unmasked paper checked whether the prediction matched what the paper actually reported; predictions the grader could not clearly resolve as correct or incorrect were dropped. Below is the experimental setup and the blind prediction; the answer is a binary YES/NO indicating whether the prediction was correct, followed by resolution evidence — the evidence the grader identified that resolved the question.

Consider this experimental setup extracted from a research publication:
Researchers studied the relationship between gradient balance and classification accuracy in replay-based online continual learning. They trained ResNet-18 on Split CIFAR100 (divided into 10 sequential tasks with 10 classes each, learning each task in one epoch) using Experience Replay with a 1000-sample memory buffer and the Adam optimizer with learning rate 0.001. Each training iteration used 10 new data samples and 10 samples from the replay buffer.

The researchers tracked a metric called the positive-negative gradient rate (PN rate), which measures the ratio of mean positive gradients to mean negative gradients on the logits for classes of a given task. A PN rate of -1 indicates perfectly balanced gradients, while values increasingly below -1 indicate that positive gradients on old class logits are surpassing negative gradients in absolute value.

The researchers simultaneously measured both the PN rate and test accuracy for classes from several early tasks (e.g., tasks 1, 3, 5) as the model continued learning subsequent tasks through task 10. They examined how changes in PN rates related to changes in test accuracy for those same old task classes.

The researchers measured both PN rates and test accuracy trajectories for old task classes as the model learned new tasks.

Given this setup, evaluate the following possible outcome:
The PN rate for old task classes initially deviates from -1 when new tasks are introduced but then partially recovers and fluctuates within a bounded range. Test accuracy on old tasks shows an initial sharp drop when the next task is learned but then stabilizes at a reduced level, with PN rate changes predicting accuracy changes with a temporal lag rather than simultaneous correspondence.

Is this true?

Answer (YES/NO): NO